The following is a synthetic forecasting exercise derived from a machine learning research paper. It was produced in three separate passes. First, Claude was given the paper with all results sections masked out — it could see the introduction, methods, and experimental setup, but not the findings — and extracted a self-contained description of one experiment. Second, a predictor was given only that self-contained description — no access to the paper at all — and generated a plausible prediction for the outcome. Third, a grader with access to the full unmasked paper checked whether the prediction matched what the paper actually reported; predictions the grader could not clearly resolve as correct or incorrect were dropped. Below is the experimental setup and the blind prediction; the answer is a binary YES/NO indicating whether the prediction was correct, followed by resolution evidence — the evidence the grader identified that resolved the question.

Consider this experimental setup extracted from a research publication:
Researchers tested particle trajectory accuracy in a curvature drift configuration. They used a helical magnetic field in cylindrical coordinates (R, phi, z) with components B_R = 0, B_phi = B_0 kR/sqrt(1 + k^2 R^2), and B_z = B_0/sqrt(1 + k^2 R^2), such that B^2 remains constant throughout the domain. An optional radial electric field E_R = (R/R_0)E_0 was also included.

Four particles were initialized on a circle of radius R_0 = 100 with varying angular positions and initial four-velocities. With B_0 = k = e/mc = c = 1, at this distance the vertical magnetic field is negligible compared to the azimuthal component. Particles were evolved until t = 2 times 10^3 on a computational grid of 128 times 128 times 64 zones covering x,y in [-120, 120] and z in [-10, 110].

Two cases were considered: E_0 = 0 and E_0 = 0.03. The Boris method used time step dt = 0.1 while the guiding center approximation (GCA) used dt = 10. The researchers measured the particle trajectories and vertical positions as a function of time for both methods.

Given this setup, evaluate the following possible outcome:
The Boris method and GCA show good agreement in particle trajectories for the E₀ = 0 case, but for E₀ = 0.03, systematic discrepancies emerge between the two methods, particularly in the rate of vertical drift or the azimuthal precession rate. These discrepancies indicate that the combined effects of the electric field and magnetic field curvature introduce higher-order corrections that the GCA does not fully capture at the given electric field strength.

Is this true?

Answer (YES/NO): NO